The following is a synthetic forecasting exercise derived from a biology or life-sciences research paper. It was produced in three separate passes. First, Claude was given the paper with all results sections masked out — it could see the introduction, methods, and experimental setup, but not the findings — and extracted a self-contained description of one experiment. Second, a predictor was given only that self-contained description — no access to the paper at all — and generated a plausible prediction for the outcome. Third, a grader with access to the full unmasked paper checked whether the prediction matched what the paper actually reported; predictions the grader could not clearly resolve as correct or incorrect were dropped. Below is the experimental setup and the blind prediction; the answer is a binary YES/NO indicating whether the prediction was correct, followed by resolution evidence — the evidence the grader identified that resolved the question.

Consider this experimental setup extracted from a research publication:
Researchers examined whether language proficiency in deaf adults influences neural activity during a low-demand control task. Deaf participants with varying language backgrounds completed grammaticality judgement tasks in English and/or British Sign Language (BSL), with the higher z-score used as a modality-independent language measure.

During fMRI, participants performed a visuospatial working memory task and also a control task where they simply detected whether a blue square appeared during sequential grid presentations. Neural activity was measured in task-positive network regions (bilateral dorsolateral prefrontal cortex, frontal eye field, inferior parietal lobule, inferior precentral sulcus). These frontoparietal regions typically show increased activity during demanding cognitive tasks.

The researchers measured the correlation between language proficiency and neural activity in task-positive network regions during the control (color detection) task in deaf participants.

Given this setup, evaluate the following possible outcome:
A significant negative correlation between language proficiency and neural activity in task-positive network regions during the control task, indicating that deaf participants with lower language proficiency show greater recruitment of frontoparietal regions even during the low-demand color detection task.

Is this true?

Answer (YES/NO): NO